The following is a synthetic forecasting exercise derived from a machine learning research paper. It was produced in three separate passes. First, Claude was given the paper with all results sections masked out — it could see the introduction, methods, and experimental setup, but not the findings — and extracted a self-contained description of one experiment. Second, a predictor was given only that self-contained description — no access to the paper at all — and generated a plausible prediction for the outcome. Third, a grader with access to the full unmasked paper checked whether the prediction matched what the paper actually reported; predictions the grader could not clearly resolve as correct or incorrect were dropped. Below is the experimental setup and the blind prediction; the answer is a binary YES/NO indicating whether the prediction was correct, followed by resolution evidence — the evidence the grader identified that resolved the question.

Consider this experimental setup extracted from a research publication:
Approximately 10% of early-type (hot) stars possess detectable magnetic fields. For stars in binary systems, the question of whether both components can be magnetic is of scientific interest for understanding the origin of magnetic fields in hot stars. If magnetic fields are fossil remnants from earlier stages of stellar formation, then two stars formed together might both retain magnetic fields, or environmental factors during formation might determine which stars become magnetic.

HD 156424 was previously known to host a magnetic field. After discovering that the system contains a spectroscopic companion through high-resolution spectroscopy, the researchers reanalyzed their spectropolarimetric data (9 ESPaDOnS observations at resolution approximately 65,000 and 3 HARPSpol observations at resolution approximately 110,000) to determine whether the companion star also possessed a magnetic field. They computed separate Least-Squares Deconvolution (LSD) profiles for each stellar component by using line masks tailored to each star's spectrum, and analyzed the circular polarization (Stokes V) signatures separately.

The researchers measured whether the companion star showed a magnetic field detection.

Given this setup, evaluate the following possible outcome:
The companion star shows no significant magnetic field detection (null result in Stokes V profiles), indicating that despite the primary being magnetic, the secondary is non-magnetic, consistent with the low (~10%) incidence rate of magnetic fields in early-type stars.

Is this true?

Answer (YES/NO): NO